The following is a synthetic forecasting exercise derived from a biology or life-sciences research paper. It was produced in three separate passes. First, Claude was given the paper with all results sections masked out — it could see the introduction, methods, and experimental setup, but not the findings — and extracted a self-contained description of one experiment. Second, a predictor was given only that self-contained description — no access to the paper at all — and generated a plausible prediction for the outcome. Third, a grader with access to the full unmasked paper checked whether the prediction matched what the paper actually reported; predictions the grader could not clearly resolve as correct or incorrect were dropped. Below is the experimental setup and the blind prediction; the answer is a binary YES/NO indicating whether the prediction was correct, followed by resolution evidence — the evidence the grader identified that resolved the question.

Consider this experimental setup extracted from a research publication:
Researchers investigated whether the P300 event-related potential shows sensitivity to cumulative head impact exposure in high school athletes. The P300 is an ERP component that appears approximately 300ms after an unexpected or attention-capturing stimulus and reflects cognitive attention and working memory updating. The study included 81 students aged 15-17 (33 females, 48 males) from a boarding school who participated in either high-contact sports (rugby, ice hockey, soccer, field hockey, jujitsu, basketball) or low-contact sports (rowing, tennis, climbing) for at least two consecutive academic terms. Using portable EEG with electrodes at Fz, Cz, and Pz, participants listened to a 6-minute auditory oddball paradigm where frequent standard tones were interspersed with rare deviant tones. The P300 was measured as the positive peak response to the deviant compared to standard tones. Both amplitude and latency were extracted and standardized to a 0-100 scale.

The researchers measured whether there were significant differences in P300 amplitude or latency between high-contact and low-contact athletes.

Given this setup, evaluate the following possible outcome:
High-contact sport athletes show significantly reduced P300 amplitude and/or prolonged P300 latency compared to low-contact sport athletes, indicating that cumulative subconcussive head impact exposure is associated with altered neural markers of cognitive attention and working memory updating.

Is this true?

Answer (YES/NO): NO